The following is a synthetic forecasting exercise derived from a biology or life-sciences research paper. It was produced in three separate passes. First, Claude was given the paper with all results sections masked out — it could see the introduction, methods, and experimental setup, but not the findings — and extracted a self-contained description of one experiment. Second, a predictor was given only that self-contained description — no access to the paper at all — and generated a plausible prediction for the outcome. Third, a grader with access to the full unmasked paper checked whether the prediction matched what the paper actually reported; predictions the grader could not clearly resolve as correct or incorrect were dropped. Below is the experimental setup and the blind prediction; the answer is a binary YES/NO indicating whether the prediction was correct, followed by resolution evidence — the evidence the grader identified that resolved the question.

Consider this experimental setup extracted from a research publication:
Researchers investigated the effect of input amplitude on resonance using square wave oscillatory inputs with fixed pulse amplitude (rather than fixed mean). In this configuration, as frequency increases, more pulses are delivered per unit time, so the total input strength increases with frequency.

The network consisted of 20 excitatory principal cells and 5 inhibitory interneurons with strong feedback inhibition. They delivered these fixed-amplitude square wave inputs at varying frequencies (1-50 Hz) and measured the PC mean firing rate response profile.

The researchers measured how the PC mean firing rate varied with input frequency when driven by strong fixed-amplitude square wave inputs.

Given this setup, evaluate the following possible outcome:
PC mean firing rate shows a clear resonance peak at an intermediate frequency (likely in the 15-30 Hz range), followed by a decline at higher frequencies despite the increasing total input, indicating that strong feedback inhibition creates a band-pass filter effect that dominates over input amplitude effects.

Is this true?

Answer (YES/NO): NO